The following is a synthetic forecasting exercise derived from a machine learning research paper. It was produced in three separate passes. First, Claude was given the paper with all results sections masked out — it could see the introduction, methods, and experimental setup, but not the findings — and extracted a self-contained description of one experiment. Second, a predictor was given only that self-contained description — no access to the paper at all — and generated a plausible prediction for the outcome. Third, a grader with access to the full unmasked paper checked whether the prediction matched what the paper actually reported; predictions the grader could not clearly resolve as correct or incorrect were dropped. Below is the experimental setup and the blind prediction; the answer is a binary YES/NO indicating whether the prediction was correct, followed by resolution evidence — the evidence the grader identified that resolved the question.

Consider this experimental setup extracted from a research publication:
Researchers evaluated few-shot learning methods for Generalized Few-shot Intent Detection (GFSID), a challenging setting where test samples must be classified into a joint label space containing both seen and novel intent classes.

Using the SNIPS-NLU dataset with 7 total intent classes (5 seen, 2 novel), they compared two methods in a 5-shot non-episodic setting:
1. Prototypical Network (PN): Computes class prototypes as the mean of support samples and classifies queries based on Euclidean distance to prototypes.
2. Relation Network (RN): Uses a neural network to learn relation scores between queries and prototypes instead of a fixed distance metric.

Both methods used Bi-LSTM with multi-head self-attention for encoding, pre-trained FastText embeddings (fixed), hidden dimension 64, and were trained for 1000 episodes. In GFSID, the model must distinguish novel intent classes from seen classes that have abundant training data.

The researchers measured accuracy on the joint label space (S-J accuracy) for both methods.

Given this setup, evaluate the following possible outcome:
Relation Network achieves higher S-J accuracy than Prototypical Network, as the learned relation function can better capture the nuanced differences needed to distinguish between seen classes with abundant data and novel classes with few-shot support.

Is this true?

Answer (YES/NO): NO